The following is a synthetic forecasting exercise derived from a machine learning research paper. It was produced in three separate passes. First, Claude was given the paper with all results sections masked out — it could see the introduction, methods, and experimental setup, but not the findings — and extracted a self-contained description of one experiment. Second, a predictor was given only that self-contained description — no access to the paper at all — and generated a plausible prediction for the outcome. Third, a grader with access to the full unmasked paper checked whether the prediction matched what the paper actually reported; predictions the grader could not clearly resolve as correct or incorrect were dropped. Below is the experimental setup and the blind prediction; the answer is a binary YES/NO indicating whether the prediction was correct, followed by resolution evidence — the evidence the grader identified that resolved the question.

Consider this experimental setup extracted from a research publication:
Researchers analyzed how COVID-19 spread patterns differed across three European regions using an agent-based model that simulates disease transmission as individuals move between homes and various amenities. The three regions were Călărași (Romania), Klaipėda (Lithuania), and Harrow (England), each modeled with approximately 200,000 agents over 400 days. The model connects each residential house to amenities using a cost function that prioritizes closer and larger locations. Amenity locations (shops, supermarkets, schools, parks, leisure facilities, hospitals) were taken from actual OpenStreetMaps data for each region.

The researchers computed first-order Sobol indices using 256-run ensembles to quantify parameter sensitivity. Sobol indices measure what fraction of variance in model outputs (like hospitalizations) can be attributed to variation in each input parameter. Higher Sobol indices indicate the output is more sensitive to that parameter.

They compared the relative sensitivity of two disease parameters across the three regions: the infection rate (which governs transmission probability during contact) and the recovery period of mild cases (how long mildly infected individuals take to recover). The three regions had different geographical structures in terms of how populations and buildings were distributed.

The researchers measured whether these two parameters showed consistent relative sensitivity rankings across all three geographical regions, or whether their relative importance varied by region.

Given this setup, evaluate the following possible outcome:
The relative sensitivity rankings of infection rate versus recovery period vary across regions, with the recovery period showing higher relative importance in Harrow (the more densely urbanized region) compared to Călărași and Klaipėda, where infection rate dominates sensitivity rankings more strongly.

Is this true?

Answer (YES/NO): NO